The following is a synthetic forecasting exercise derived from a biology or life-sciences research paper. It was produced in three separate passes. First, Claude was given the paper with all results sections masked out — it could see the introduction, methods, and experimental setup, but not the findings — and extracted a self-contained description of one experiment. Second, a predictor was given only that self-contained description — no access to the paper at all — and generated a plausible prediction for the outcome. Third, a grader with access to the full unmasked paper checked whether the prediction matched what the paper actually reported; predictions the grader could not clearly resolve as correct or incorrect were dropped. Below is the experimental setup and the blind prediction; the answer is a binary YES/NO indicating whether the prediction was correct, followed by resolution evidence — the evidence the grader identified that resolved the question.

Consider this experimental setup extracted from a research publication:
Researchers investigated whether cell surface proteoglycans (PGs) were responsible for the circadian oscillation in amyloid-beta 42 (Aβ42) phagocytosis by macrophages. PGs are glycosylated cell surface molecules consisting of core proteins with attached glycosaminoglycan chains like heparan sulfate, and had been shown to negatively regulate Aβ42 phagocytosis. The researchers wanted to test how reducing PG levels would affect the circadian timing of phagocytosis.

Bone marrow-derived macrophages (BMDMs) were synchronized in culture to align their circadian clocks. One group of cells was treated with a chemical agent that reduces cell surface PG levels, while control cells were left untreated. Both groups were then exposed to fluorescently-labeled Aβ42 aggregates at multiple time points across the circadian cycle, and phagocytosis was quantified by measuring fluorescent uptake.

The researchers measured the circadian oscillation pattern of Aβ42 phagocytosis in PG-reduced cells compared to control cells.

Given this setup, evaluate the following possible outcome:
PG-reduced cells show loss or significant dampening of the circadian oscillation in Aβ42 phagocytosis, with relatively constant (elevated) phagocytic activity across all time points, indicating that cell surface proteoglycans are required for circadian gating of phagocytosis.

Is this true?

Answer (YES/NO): YES